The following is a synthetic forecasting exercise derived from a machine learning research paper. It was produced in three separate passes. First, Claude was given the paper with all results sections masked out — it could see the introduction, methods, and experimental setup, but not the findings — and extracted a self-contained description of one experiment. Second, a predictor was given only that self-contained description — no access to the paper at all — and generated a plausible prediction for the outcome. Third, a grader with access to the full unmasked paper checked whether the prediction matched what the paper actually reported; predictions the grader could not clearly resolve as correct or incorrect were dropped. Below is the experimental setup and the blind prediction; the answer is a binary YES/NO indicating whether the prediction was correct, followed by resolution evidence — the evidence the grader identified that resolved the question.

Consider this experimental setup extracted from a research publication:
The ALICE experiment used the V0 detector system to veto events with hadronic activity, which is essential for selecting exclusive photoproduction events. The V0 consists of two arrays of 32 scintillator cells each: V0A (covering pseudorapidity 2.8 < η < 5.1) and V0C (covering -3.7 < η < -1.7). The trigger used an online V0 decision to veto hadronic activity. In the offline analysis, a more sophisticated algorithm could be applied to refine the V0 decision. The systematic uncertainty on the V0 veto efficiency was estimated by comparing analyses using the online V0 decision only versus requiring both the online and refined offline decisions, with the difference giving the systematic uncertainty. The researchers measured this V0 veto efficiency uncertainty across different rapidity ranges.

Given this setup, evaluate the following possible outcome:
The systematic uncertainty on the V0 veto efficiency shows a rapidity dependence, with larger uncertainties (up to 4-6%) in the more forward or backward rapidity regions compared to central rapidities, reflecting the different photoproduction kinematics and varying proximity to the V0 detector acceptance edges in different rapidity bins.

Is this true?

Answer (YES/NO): NO